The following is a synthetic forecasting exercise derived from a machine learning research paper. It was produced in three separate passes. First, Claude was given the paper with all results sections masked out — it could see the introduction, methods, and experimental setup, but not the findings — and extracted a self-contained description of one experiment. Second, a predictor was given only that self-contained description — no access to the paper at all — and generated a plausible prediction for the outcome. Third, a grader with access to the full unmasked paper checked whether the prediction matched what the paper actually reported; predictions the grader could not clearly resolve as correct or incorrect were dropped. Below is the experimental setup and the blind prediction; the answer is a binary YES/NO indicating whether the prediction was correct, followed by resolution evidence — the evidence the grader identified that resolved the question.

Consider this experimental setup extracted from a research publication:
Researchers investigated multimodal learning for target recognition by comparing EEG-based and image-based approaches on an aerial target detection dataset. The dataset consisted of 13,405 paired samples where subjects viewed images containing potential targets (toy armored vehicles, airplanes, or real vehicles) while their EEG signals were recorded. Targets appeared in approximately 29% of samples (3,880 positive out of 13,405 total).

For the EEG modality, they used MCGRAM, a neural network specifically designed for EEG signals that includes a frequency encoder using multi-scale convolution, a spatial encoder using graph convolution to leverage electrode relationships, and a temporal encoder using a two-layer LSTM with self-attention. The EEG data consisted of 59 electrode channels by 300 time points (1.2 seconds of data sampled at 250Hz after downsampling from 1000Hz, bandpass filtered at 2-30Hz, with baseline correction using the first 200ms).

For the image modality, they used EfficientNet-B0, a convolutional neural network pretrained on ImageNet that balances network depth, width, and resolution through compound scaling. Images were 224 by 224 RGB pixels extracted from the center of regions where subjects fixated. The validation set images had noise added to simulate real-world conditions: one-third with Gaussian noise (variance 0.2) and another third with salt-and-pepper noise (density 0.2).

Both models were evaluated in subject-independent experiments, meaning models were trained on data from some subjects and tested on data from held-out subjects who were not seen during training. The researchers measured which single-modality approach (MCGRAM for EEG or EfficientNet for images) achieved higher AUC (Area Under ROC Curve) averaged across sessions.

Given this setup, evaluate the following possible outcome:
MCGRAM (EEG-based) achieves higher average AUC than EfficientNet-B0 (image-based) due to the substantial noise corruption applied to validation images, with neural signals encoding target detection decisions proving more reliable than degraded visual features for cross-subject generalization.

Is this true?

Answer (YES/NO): NO